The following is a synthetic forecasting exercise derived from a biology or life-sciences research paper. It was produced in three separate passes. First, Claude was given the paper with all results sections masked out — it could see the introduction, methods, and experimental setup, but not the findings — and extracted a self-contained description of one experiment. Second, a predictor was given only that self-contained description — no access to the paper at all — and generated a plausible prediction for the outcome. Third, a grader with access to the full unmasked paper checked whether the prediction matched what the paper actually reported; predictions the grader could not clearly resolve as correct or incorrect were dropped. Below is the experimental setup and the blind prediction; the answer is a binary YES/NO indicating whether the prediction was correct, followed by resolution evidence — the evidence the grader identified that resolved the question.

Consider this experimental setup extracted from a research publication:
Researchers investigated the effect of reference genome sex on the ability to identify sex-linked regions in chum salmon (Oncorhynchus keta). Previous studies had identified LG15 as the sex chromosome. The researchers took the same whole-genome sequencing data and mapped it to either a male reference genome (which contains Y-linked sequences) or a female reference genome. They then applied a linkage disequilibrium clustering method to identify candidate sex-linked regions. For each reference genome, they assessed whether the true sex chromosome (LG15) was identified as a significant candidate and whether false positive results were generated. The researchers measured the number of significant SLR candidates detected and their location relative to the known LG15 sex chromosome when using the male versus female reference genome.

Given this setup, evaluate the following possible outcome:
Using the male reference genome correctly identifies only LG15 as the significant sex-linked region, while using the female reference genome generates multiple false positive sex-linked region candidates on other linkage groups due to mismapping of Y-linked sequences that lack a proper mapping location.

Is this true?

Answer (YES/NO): NO